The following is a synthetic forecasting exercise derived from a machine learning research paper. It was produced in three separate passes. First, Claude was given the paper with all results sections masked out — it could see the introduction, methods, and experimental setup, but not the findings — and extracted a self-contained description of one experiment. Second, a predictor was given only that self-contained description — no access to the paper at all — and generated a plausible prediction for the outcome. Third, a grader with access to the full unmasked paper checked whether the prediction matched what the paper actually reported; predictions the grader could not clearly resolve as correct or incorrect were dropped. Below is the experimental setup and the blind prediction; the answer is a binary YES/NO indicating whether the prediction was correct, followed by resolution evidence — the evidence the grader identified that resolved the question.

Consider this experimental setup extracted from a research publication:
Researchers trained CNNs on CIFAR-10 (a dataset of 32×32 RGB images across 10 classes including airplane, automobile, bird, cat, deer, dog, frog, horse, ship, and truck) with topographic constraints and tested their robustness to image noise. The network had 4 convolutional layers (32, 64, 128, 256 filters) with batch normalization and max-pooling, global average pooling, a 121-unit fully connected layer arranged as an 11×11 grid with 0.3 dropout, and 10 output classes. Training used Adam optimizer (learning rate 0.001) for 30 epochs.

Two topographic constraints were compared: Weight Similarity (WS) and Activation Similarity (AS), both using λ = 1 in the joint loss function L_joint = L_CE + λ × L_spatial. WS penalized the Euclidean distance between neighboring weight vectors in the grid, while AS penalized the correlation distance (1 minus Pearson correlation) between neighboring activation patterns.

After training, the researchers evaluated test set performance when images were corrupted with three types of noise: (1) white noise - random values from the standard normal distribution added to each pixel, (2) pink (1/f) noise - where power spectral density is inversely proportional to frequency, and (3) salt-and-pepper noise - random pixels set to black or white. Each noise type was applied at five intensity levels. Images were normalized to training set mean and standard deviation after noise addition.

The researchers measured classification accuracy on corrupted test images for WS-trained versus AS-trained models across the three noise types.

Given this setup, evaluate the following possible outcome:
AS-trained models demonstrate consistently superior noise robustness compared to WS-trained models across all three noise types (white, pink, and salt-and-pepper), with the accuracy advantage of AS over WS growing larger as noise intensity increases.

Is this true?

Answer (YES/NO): NO